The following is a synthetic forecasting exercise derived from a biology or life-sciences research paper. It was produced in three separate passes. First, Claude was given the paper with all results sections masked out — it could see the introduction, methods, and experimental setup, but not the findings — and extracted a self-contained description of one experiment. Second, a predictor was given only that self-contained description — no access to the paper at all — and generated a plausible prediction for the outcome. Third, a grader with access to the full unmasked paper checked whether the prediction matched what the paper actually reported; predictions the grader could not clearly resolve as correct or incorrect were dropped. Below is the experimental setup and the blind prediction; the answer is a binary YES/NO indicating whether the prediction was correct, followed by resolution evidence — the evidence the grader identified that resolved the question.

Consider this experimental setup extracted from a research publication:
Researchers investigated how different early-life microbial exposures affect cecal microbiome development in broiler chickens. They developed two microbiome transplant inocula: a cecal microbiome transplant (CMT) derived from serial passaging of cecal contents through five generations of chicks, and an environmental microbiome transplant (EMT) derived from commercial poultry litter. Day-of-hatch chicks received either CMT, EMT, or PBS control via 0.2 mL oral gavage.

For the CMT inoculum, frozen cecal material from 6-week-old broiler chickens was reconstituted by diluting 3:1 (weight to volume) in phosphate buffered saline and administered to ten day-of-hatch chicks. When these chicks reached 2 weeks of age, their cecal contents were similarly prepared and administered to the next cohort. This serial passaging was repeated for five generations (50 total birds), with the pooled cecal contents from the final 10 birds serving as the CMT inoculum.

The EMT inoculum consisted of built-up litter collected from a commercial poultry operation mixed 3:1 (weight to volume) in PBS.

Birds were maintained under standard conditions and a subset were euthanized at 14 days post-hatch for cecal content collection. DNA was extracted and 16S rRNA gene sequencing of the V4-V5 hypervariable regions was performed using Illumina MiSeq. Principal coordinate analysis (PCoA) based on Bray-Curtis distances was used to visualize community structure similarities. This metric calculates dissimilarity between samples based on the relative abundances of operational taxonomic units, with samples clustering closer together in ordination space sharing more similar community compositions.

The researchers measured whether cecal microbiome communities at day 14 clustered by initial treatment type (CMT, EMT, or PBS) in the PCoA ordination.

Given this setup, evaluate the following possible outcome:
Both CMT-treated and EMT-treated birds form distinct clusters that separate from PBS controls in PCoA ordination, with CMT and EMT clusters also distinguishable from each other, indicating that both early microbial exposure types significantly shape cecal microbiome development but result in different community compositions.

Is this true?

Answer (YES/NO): NO